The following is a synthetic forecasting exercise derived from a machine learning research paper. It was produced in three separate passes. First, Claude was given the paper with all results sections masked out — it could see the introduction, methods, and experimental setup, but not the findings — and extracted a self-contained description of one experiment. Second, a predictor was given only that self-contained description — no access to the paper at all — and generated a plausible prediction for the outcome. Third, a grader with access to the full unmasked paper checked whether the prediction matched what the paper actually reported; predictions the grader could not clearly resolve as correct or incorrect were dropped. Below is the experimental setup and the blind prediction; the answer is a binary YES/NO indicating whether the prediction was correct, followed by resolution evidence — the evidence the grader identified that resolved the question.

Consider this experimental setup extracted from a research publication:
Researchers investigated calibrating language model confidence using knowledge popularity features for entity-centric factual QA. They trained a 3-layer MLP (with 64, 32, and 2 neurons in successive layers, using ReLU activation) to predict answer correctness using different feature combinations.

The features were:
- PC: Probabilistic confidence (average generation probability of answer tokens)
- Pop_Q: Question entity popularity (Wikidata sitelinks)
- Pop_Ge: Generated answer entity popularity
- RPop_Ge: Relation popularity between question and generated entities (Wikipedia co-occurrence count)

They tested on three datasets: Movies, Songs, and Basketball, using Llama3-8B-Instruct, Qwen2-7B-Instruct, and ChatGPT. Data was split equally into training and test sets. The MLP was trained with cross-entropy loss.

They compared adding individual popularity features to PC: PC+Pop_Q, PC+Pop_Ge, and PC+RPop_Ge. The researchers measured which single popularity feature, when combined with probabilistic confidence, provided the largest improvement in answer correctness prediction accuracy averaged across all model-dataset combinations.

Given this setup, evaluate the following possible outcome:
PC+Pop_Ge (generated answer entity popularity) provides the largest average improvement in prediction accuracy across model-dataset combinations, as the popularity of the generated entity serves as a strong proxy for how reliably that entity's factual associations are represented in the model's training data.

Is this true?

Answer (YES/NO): NO